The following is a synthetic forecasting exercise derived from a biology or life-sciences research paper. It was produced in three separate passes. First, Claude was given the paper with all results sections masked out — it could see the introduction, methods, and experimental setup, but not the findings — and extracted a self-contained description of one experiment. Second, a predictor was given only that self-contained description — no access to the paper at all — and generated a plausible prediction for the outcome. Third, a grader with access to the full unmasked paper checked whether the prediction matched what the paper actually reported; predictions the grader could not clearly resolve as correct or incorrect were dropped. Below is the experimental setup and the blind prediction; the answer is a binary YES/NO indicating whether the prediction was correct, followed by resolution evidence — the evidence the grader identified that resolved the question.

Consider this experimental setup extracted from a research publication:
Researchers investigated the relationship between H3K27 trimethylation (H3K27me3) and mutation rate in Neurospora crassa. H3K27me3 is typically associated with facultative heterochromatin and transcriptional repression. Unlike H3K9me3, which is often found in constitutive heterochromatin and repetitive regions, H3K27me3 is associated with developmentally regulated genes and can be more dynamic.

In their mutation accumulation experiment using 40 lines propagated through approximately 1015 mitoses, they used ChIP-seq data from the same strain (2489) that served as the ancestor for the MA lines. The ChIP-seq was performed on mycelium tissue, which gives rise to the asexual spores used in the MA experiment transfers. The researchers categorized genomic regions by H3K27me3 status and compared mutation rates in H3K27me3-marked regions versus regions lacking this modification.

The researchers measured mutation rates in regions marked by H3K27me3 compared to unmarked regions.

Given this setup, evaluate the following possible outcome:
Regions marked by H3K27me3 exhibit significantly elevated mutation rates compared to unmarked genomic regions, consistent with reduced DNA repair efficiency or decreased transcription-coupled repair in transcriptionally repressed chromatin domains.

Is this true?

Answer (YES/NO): YES